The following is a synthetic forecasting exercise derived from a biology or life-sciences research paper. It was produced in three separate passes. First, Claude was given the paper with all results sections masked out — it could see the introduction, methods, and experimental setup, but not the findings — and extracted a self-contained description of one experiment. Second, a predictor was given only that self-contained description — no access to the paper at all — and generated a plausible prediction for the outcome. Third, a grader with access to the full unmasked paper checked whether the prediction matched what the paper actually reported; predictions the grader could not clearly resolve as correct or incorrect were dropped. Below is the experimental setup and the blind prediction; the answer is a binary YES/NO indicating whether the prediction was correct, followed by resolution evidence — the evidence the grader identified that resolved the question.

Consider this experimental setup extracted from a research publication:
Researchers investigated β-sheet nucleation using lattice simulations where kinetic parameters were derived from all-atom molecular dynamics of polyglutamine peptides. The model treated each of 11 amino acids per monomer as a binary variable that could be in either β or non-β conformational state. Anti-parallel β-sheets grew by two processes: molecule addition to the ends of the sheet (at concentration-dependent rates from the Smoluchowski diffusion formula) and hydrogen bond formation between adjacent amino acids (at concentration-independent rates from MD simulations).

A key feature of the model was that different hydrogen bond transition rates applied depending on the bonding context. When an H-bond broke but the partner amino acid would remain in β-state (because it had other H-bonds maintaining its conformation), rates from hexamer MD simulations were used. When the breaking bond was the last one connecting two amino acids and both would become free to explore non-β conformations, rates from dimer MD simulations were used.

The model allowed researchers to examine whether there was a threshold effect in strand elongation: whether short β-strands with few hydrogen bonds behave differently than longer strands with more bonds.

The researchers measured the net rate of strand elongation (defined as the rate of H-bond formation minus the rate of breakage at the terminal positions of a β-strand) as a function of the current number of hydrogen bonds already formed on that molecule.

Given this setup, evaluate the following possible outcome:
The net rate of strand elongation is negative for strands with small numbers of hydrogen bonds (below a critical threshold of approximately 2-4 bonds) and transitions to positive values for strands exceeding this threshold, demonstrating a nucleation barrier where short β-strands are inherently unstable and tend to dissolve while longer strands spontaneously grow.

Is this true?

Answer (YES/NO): NO